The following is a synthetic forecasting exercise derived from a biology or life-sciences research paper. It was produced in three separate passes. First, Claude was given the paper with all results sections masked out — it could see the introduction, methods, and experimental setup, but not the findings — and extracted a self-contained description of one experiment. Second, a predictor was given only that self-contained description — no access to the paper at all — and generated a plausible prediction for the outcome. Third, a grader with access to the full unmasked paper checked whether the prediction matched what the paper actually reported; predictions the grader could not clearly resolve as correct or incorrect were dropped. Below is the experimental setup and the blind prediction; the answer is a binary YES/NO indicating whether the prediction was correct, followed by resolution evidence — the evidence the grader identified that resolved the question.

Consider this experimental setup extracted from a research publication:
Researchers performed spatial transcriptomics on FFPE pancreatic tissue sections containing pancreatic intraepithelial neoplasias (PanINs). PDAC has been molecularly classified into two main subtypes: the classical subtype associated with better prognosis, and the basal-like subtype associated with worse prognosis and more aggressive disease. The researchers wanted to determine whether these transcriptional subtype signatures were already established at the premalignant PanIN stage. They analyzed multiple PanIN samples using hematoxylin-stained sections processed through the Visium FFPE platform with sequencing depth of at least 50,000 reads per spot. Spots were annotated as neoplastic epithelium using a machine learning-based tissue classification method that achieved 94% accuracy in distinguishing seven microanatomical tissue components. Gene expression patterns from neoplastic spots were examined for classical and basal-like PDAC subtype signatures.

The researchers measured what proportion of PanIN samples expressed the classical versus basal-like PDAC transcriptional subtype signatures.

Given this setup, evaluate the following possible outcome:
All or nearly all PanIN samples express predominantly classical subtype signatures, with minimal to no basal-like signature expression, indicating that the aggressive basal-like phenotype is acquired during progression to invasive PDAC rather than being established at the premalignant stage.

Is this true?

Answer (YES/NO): YES